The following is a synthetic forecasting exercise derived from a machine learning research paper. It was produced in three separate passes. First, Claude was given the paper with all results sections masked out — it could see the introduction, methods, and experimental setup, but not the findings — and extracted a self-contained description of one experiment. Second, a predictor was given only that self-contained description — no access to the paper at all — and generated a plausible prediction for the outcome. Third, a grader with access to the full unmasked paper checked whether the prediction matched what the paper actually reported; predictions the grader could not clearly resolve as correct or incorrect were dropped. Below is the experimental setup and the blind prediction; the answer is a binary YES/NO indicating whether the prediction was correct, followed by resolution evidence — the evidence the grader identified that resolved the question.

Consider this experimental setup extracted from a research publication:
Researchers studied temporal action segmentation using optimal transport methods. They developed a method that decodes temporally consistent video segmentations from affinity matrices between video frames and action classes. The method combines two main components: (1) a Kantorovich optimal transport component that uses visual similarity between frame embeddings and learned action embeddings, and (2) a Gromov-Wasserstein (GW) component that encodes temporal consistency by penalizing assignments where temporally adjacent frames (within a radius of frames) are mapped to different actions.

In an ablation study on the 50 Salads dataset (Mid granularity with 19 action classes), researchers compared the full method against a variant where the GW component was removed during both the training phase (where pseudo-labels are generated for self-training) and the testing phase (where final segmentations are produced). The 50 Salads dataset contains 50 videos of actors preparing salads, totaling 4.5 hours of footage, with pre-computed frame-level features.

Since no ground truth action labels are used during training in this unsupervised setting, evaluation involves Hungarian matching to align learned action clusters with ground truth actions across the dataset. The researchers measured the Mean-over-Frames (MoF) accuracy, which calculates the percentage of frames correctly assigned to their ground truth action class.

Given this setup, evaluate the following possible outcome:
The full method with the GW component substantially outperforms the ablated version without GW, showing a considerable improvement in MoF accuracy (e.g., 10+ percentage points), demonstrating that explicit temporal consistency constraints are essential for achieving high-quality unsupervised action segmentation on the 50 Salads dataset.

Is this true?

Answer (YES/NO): YES